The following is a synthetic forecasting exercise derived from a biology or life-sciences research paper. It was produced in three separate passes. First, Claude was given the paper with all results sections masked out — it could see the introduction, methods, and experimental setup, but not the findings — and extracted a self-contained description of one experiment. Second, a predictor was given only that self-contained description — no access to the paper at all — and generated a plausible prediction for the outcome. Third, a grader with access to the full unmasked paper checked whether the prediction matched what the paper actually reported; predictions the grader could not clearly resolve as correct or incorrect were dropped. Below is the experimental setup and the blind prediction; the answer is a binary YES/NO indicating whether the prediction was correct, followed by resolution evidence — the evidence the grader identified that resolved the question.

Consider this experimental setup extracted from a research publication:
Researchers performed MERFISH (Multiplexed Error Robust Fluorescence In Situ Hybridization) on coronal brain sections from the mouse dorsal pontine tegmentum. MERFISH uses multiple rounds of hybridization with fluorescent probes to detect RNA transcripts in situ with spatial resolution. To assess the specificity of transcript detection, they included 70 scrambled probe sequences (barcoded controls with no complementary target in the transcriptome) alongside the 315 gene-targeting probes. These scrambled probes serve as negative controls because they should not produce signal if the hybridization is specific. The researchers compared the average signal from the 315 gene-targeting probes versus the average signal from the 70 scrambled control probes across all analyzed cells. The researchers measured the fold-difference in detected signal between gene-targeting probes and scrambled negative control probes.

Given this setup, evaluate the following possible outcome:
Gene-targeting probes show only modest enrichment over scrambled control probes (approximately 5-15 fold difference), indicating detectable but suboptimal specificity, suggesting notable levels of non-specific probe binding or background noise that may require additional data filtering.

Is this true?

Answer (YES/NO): NO